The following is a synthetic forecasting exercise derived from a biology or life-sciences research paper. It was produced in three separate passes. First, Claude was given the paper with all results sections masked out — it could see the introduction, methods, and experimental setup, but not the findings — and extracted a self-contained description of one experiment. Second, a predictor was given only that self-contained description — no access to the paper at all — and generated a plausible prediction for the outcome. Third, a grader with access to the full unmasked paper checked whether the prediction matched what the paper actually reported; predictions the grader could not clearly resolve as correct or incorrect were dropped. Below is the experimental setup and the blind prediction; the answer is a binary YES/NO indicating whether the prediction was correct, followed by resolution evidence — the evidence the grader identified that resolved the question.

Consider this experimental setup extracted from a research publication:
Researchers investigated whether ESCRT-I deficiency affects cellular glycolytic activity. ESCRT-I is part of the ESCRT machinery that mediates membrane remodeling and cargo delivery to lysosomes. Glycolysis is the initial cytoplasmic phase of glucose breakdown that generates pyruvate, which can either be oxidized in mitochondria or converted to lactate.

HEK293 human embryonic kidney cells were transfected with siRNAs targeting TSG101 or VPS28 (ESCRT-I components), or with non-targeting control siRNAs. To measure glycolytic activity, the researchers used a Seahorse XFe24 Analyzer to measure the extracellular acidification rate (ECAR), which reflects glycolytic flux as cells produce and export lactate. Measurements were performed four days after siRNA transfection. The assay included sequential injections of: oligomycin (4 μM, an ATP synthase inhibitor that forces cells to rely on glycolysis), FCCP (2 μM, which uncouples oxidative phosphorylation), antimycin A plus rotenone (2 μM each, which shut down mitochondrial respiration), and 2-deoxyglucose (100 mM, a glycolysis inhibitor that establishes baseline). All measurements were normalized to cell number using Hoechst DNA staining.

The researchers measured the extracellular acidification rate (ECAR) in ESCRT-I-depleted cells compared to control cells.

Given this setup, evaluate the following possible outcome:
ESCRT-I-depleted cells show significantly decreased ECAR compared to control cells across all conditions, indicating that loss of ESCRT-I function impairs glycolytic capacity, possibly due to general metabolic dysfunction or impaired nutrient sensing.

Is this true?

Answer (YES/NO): NO